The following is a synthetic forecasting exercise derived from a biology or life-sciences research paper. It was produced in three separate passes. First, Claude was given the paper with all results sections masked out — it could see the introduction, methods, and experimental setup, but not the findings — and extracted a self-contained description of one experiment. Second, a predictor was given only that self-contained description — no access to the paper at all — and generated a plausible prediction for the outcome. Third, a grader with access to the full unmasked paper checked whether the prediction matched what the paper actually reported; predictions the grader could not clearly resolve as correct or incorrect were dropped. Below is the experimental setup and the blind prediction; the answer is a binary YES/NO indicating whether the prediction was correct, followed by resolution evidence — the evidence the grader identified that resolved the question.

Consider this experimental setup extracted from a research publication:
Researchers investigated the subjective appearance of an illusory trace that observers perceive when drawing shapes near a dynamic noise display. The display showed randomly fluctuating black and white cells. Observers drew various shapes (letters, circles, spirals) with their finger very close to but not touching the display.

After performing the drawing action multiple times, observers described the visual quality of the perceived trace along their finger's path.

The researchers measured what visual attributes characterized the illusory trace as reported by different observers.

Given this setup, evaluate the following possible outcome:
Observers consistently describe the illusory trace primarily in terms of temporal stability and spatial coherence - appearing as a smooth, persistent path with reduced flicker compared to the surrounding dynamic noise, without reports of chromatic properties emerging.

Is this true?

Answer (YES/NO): NO